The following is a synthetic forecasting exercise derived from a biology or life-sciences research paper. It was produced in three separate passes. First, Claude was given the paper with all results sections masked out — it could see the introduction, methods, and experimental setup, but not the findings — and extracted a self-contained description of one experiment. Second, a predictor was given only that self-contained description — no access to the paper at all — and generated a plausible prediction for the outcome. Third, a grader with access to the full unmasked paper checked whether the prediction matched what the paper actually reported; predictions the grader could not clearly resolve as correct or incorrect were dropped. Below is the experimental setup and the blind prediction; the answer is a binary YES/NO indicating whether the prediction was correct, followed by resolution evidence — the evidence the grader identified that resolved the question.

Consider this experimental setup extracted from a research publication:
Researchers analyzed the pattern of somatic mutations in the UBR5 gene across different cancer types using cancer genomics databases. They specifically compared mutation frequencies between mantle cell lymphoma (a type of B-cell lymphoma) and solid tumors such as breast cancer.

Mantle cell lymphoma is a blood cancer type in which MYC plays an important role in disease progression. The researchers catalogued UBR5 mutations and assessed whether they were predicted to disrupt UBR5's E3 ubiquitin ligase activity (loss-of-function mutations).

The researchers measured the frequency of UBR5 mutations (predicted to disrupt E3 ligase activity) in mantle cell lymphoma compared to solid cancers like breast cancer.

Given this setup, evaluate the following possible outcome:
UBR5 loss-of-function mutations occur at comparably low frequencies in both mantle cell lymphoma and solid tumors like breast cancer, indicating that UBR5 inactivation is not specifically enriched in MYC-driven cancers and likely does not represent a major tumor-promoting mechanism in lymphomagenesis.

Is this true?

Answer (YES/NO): NO